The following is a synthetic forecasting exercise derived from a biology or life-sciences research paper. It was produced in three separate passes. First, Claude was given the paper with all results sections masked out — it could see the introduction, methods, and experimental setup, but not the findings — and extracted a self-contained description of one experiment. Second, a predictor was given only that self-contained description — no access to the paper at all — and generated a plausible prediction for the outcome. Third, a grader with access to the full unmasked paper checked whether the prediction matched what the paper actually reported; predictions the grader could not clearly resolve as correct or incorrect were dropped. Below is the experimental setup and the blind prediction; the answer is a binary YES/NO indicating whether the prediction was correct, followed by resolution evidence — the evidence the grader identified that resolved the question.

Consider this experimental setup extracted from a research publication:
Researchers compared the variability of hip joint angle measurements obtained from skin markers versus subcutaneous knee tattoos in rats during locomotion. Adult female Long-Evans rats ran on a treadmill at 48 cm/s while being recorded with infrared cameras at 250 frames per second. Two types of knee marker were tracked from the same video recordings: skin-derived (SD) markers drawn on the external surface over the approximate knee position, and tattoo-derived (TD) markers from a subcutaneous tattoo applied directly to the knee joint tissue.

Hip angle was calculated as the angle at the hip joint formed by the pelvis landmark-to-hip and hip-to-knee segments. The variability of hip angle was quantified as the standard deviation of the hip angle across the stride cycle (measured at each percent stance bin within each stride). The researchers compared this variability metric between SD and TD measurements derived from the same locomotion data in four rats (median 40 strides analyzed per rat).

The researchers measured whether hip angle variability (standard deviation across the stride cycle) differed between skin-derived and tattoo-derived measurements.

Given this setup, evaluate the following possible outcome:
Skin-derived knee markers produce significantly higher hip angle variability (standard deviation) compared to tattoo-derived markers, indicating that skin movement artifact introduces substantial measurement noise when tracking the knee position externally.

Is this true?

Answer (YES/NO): NO